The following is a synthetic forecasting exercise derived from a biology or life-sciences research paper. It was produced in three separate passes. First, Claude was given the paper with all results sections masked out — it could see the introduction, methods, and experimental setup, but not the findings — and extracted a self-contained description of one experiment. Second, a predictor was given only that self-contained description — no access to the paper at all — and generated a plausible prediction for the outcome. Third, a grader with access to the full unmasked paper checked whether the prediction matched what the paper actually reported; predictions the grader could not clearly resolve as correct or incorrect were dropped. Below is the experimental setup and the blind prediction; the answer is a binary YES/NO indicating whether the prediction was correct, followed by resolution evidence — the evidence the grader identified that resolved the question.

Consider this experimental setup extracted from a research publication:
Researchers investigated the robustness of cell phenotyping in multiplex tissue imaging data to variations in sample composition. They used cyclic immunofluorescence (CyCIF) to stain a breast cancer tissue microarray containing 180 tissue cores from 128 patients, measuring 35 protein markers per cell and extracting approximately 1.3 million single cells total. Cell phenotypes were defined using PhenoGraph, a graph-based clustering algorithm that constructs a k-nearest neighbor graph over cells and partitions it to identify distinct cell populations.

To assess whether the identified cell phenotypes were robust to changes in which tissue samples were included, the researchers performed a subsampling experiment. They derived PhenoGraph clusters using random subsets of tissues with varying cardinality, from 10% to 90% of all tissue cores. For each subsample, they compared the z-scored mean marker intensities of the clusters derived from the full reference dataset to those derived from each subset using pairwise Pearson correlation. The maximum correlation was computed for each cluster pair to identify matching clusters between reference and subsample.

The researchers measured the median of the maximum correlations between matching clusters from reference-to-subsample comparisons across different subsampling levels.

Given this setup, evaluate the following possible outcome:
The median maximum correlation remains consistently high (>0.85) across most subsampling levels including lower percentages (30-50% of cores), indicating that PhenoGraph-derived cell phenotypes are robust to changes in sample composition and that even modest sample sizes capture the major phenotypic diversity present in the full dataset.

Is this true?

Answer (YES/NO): NO